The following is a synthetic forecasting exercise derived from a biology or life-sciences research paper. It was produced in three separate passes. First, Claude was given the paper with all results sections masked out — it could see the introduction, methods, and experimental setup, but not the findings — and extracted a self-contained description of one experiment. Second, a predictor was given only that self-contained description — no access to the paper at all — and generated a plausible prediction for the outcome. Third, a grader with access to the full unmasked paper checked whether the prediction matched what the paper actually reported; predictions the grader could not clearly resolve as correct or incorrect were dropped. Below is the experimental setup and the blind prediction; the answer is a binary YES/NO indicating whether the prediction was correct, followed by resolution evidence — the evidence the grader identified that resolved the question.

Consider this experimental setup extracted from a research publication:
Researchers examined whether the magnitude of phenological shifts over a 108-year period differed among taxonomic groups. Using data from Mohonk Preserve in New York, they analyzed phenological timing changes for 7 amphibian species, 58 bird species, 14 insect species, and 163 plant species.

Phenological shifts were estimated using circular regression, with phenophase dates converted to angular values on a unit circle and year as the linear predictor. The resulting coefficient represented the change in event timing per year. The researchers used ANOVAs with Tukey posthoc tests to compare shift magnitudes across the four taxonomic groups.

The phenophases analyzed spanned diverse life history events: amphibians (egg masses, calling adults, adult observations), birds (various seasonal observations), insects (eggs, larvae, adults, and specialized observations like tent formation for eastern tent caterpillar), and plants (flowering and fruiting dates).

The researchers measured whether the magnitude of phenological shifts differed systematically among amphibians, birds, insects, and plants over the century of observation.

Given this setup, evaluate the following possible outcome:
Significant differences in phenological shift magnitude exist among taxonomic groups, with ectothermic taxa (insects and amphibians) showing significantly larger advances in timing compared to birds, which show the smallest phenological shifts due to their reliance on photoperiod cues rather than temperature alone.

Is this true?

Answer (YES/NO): NO